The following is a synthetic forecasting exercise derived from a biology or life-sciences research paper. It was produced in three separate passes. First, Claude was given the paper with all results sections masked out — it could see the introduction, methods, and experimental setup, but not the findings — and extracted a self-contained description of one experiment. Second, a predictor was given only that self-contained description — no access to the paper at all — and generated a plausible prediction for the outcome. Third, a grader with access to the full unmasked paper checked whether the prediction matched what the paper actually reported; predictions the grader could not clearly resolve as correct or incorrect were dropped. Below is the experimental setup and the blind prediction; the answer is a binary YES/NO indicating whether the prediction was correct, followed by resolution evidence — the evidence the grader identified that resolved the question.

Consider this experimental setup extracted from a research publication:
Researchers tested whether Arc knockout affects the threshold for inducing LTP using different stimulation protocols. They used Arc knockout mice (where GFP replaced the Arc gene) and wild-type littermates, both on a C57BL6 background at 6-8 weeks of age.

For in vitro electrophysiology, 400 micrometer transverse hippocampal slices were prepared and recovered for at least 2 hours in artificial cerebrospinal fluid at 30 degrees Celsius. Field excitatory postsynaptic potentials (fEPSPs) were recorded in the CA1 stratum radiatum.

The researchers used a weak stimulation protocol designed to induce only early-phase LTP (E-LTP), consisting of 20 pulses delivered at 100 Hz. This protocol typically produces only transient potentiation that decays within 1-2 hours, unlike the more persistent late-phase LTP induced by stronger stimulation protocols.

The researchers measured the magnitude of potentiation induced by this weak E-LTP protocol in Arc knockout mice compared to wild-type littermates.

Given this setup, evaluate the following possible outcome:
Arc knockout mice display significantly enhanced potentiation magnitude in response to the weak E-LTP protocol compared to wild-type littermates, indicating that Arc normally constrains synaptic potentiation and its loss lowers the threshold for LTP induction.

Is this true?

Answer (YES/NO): NO